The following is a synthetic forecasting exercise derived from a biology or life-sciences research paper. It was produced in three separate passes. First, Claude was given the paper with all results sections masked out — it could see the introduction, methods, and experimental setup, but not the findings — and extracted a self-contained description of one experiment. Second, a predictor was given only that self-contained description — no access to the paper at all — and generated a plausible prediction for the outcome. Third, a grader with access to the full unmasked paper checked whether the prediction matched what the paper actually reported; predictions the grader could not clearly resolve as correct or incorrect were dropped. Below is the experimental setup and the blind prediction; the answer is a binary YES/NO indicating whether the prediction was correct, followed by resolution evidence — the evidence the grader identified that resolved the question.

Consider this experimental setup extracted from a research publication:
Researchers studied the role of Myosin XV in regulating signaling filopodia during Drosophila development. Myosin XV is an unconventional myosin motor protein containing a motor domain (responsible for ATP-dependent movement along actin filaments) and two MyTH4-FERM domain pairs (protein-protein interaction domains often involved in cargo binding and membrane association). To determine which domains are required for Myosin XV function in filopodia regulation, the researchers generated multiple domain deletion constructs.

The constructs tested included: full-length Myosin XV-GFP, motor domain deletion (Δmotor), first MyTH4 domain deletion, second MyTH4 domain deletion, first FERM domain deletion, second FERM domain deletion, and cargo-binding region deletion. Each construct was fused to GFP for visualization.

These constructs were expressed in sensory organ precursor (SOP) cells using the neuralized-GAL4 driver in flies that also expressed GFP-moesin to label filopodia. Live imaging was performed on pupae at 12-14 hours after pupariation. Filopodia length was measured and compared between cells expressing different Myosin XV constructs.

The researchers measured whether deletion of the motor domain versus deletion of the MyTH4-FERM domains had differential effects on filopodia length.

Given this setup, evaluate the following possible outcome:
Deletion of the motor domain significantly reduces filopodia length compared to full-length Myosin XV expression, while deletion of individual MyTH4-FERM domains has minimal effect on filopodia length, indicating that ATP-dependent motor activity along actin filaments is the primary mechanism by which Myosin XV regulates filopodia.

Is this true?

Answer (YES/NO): NO